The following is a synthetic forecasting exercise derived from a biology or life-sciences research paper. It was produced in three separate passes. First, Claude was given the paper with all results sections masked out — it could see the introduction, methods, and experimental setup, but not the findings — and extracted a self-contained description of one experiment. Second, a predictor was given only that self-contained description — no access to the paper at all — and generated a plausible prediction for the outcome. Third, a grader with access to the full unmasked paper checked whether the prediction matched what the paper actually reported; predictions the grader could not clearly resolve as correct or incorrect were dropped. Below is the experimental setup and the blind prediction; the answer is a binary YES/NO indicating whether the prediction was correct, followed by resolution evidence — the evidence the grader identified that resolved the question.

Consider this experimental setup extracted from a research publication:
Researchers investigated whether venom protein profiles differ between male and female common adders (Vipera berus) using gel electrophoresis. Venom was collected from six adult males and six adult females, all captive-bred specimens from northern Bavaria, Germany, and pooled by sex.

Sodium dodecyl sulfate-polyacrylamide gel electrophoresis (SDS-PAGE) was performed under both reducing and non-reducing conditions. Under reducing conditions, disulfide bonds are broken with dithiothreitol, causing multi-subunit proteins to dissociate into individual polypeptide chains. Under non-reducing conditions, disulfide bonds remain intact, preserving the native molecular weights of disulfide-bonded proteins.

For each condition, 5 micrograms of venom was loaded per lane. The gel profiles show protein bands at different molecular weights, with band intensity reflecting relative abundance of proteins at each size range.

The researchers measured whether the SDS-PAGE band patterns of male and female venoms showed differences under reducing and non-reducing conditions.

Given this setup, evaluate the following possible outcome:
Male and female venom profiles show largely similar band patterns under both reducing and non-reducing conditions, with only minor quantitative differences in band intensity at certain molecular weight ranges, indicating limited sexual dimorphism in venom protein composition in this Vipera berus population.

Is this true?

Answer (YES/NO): YES